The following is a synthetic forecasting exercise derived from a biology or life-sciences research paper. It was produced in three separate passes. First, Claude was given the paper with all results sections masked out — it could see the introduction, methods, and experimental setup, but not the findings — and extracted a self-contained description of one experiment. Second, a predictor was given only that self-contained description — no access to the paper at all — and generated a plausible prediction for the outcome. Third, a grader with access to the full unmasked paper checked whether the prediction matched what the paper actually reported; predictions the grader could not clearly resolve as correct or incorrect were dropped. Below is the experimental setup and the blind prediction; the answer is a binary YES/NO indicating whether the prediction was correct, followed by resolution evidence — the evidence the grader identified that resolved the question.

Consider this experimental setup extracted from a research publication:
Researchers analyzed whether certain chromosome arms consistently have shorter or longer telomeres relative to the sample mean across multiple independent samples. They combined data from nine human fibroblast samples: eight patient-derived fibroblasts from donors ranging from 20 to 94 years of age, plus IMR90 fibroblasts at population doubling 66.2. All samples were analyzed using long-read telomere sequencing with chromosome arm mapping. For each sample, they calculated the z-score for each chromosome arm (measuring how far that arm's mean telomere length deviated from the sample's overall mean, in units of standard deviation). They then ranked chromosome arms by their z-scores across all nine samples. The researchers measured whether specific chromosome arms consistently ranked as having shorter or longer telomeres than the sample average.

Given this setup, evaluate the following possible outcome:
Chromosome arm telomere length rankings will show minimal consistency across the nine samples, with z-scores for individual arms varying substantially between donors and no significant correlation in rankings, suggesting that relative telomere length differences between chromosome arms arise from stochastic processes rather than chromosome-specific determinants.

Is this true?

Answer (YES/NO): NO